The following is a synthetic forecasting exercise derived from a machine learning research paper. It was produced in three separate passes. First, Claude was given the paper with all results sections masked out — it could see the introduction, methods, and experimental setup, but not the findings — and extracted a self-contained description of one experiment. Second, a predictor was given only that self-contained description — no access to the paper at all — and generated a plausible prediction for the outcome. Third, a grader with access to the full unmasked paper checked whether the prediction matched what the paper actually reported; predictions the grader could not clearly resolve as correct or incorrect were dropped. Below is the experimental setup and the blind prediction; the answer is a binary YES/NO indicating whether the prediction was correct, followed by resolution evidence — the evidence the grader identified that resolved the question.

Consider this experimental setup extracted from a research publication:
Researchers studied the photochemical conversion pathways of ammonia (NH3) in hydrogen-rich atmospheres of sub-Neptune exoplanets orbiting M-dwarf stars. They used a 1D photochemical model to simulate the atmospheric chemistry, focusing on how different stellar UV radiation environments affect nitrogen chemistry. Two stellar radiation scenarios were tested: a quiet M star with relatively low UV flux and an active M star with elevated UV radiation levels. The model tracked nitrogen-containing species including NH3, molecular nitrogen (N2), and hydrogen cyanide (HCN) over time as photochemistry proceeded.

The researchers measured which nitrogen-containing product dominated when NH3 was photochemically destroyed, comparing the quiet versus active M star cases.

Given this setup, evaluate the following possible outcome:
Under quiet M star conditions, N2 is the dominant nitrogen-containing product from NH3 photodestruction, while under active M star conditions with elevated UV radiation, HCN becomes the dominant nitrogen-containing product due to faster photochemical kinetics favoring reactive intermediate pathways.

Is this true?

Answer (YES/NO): NO